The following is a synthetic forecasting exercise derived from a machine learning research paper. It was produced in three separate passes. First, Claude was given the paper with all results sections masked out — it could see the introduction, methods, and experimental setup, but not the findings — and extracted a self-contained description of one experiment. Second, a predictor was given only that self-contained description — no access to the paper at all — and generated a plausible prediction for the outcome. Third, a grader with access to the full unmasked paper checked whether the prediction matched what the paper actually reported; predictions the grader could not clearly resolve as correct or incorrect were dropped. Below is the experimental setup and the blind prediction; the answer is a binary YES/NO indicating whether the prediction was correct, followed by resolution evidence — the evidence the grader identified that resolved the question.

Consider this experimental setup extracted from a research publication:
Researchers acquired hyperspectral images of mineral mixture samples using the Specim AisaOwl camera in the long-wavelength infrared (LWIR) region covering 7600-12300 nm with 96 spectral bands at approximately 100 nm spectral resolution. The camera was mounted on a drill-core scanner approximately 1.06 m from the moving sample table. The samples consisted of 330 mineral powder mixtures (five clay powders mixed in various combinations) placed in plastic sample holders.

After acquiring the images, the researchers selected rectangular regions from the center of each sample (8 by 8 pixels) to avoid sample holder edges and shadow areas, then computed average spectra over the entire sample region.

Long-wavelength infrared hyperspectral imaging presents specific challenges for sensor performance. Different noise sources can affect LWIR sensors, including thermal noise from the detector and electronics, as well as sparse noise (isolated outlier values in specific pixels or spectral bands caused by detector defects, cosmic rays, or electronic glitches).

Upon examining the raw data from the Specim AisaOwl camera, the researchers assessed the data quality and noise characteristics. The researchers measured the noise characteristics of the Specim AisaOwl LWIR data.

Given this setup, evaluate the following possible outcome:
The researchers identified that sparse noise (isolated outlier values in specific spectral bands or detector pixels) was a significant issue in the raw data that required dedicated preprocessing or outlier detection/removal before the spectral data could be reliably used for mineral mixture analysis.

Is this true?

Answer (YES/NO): YES